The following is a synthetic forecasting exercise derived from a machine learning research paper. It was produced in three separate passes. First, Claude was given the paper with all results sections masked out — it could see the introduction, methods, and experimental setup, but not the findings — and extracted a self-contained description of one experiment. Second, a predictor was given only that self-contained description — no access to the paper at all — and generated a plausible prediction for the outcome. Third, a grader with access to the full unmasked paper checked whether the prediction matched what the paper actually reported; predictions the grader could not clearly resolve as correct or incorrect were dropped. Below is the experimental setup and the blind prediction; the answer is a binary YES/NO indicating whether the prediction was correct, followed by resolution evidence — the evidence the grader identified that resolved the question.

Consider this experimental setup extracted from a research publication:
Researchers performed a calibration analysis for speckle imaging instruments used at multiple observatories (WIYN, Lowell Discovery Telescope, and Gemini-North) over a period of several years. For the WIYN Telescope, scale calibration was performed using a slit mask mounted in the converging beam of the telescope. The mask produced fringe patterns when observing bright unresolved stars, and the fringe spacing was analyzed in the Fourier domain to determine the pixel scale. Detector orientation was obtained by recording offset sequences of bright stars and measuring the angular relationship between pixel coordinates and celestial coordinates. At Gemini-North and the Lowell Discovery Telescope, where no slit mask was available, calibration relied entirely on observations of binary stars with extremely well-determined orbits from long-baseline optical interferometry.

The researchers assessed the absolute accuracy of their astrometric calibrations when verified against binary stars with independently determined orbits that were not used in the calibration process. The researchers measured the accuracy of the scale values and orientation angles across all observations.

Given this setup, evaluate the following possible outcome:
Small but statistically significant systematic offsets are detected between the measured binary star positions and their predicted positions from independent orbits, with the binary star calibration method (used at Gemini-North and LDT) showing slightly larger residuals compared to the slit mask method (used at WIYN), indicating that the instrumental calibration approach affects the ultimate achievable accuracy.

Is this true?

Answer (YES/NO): NO